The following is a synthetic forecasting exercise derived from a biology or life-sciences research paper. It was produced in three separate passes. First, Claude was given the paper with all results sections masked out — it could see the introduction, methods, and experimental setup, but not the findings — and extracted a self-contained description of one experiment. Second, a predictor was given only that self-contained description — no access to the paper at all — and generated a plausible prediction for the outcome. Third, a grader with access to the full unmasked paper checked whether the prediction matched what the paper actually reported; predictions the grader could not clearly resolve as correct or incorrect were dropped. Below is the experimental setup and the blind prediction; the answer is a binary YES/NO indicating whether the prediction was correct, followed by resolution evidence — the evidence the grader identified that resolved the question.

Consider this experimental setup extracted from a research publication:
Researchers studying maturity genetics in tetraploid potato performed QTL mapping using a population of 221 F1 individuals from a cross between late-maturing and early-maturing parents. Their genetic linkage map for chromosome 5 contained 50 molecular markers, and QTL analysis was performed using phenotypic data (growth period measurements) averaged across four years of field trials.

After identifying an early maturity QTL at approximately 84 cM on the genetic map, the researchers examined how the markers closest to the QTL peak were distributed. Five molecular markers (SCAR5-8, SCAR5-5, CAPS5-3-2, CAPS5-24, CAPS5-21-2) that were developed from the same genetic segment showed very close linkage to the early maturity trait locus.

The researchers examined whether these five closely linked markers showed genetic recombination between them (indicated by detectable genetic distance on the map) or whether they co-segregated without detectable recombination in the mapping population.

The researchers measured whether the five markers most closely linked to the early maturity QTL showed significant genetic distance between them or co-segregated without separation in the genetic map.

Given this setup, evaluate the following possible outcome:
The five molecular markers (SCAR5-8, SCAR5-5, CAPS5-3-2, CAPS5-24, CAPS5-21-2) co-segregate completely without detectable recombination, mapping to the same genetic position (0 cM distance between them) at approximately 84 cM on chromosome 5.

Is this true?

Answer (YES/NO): YES